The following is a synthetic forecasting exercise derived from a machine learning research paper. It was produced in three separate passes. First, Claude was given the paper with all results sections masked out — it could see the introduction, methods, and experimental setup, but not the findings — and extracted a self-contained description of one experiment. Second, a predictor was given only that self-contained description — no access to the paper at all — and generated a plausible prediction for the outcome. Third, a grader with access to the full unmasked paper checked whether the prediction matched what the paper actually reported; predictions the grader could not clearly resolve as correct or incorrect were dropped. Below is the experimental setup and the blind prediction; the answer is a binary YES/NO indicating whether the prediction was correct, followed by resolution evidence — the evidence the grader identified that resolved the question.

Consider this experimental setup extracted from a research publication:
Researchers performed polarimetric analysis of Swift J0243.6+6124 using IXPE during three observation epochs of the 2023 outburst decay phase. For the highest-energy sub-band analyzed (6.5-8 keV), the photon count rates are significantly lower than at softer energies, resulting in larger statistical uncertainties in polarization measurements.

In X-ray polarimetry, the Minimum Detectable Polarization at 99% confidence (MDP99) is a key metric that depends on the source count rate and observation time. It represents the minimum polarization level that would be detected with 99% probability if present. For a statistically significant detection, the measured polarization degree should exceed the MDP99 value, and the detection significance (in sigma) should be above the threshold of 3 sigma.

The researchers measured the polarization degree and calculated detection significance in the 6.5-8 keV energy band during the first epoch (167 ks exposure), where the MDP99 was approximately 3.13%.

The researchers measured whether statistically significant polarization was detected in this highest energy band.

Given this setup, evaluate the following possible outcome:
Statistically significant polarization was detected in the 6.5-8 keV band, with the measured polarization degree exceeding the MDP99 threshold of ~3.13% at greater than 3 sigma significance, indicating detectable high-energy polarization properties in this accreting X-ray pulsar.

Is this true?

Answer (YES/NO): NO